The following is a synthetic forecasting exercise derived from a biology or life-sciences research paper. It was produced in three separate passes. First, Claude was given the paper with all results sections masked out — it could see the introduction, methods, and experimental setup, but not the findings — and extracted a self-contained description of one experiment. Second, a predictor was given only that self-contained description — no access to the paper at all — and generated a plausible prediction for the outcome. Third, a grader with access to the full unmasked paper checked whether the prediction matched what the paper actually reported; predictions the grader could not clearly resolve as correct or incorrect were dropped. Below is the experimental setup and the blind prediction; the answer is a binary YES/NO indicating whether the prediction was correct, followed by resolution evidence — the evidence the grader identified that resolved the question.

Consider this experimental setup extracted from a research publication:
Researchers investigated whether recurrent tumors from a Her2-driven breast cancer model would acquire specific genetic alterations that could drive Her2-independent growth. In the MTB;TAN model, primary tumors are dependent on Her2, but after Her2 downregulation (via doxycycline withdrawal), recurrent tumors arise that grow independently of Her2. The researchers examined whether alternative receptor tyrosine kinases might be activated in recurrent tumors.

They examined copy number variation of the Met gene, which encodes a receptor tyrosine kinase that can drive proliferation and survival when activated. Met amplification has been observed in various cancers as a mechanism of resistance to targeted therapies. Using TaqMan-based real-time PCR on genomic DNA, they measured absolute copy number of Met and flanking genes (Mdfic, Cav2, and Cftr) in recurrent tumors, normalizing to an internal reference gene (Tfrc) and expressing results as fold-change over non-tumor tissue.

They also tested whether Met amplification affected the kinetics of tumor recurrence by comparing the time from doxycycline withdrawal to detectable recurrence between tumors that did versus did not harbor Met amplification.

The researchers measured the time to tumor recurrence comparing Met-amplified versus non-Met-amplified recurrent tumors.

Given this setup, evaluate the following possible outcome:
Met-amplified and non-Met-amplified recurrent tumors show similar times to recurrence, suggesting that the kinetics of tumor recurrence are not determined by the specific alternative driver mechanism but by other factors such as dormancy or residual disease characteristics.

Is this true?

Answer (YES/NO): YES